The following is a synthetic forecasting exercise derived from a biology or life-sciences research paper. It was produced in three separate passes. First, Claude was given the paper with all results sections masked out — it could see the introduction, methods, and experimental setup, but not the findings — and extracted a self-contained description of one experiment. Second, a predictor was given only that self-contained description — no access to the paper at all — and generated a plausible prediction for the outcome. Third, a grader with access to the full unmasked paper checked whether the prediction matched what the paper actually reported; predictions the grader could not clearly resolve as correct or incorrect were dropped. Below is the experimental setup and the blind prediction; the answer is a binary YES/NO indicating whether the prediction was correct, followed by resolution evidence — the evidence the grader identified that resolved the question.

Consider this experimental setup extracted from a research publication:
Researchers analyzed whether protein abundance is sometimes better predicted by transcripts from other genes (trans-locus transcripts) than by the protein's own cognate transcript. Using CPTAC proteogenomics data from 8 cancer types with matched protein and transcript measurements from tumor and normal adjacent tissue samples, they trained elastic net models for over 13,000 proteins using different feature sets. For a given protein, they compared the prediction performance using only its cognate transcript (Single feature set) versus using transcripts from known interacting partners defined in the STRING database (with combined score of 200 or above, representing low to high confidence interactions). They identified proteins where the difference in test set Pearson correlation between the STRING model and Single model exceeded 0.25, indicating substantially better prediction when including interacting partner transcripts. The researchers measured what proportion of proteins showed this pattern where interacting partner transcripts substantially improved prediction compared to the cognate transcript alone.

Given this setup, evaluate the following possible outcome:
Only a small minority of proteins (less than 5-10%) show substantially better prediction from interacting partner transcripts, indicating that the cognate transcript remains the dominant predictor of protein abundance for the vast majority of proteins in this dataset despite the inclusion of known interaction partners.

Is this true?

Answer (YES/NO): NO